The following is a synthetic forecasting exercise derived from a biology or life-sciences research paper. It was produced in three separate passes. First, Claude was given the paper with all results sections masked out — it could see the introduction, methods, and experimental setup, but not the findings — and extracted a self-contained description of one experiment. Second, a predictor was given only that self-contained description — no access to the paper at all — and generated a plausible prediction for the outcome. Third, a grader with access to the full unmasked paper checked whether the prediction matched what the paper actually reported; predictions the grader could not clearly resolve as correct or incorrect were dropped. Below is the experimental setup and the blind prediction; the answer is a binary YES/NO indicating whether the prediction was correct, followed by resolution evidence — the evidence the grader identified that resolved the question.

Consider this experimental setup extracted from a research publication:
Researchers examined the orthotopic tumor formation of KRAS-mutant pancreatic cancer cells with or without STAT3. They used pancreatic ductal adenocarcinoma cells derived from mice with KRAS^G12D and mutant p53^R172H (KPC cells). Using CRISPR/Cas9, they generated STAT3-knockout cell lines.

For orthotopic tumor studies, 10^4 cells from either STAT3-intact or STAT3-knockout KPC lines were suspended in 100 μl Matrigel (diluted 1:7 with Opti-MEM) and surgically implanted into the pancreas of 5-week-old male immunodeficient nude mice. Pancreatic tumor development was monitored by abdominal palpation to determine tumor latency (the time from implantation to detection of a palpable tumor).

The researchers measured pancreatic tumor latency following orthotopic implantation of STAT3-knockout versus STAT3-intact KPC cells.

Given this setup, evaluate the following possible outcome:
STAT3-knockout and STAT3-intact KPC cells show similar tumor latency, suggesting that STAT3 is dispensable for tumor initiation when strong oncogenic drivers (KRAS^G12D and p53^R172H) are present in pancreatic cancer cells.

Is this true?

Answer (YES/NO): YES